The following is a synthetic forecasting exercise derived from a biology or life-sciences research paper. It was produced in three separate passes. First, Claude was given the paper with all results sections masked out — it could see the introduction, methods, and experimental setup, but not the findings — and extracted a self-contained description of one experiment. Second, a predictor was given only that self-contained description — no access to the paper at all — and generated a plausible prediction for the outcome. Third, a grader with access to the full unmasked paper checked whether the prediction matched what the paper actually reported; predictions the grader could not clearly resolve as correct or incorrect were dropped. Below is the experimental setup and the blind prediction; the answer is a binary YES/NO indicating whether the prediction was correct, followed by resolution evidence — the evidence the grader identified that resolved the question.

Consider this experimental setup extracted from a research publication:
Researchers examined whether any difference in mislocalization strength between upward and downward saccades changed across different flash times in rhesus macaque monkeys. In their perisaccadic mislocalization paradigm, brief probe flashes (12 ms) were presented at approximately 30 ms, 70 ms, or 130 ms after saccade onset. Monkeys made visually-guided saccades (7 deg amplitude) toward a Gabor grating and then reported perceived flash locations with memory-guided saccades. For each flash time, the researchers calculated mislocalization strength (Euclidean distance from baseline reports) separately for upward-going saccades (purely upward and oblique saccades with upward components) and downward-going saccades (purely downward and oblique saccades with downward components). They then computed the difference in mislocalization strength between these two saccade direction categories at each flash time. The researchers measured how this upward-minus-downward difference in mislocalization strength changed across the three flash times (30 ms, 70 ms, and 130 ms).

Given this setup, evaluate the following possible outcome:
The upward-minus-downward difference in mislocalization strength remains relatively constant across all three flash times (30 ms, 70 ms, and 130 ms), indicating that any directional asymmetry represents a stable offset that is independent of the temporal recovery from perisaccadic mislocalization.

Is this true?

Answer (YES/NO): NO